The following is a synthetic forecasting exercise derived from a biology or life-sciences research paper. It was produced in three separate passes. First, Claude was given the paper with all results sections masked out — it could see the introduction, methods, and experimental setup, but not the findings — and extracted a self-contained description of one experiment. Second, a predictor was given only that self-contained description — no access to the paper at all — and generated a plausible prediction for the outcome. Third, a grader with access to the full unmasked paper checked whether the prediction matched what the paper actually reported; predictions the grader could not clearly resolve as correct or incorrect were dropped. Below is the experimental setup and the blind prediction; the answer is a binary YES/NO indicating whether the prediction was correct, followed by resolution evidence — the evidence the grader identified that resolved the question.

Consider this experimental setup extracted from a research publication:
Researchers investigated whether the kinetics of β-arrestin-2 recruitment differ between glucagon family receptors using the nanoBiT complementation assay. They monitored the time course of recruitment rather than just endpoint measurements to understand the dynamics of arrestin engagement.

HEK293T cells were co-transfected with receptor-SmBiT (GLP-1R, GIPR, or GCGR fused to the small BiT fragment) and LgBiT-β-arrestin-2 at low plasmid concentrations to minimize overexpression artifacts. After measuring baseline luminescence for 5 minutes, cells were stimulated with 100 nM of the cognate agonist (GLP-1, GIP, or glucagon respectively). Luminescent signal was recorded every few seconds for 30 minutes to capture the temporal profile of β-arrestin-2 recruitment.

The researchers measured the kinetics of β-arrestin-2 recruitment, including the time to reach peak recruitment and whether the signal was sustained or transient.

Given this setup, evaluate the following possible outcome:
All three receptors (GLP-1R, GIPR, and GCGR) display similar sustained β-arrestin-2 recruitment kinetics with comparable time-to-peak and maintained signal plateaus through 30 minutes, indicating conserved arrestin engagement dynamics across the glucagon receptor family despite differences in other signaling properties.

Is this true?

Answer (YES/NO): NO